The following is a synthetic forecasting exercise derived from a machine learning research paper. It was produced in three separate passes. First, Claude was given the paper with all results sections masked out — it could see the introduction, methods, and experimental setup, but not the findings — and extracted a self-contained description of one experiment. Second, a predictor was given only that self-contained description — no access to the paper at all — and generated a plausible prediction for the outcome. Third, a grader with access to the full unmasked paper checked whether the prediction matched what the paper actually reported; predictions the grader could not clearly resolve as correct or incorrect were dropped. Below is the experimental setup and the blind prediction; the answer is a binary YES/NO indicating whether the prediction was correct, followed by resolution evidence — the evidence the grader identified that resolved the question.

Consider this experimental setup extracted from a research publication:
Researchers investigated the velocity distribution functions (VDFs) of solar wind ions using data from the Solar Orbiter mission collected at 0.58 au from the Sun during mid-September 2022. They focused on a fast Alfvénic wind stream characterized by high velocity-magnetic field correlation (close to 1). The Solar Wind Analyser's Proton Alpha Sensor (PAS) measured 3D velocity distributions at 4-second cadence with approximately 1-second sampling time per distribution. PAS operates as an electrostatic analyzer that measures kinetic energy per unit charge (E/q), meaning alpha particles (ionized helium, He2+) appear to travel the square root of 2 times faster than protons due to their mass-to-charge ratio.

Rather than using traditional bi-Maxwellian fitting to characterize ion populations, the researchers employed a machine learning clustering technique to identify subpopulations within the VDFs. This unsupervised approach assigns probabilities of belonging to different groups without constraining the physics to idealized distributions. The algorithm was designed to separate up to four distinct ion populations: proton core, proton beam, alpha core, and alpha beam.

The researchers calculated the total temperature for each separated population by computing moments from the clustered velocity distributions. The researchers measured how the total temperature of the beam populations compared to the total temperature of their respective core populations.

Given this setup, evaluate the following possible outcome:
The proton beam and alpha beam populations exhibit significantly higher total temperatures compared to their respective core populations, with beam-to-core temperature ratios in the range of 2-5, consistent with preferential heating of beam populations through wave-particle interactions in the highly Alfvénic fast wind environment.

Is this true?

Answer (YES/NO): NO